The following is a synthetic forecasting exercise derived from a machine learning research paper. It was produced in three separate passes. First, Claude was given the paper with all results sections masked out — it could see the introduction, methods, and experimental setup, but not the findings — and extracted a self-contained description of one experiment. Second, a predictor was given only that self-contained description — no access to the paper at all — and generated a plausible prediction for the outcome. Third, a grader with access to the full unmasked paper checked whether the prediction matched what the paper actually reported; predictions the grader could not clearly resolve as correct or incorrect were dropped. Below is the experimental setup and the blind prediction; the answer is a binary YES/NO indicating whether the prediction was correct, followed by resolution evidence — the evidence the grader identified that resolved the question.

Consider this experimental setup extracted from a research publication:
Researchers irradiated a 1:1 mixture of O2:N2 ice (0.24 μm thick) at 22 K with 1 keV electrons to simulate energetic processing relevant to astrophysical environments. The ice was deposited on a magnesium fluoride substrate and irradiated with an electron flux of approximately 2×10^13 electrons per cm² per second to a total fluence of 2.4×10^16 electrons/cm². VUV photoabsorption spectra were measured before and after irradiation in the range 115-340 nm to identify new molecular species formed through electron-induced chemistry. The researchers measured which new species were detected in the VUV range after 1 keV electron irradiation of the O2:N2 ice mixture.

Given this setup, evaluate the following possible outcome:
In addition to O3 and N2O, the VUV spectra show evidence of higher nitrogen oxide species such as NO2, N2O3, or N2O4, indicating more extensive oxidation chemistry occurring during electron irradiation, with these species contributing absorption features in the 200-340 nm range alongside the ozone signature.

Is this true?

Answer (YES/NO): YES